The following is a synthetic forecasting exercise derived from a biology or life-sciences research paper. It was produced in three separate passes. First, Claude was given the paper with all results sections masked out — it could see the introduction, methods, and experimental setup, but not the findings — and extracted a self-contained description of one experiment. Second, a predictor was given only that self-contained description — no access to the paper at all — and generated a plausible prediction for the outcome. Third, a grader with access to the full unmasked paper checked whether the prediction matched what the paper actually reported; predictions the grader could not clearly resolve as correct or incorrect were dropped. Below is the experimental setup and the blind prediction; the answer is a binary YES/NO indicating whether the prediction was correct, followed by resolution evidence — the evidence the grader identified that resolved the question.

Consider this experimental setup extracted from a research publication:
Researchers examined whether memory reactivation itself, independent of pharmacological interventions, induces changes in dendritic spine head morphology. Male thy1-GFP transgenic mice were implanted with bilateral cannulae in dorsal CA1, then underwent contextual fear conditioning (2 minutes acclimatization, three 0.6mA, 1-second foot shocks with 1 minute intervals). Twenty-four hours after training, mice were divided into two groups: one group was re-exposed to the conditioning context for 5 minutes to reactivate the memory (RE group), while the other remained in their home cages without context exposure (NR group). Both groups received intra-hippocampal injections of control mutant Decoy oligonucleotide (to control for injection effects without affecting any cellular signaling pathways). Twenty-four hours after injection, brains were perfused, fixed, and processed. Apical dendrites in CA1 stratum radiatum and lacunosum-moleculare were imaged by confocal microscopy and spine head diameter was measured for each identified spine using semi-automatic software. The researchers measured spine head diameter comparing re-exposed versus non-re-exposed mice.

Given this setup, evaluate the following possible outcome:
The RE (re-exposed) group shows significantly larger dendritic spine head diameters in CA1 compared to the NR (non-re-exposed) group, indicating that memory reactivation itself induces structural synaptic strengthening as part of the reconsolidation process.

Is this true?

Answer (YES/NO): YES